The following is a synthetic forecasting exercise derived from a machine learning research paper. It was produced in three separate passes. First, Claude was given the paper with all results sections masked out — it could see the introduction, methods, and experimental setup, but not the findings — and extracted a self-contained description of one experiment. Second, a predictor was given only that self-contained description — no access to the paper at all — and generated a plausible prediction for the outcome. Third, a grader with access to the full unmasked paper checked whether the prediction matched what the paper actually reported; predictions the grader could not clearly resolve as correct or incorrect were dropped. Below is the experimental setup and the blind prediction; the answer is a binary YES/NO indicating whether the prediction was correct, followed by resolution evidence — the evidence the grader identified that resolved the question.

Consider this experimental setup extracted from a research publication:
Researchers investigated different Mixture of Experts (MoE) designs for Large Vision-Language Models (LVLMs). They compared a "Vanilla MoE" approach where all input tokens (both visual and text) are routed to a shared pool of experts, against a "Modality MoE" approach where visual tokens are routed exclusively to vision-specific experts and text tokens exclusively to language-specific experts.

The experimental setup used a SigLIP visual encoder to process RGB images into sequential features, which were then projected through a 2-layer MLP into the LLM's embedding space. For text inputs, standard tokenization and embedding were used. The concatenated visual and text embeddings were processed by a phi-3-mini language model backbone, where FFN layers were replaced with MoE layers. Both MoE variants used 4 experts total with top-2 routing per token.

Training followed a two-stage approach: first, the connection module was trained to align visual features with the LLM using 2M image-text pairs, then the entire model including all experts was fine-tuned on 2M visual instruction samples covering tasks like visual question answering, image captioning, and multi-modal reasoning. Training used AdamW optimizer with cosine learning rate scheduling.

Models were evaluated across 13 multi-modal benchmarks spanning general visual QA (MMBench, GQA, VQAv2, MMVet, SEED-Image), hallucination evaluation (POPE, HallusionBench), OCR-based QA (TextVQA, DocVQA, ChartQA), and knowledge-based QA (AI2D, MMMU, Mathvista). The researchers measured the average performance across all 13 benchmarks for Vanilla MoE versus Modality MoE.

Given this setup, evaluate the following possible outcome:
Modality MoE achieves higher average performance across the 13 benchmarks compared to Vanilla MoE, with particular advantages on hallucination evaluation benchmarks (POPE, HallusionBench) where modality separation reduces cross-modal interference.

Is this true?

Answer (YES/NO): NO